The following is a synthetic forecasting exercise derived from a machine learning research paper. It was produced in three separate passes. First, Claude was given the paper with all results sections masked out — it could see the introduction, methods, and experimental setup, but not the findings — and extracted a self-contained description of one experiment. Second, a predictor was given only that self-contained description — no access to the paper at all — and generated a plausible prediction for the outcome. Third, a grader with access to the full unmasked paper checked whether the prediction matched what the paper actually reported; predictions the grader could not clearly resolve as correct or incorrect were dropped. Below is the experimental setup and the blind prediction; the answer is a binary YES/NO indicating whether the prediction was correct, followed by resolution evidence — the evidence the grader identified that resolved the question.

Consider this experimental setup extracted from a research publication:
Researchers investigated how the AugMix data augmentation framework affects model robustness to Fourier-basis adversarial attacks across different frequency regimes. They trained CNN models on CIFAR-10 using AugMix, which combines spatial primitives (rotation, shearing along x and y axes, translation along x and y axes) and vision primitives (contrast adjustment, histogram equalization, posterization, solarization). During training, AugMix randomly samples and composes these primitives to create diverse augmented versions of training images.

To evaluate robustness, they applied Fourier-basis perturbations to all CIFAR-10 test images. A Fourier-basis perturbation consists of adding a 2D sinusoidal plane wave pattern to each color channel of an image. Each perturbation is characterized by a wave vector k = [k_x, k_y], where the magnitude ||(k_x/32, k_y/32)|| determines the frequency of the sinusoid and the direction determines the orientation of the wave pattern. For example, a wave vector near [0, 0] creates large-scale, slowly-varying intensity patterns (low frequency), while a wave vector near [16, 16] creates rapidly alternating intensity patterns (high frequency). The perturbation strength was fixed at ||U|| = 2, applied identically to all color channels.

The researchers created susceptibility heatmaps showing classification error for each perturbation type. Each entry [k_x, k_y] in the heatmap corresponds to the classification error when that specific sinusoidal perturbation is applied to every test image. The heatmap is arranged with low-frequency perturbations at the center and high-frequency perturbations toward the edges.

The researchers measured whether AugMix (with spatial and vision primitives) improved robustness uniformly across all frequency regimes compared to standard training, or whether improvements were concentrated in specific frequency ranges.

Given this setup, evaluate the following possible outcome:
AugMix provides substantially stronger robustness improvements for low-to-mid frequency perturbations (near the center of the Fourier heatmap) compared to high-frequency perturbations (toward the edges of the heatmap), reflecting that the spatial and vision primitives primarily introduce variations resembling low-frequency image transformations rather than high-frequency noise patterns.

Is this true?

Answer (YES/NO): NO